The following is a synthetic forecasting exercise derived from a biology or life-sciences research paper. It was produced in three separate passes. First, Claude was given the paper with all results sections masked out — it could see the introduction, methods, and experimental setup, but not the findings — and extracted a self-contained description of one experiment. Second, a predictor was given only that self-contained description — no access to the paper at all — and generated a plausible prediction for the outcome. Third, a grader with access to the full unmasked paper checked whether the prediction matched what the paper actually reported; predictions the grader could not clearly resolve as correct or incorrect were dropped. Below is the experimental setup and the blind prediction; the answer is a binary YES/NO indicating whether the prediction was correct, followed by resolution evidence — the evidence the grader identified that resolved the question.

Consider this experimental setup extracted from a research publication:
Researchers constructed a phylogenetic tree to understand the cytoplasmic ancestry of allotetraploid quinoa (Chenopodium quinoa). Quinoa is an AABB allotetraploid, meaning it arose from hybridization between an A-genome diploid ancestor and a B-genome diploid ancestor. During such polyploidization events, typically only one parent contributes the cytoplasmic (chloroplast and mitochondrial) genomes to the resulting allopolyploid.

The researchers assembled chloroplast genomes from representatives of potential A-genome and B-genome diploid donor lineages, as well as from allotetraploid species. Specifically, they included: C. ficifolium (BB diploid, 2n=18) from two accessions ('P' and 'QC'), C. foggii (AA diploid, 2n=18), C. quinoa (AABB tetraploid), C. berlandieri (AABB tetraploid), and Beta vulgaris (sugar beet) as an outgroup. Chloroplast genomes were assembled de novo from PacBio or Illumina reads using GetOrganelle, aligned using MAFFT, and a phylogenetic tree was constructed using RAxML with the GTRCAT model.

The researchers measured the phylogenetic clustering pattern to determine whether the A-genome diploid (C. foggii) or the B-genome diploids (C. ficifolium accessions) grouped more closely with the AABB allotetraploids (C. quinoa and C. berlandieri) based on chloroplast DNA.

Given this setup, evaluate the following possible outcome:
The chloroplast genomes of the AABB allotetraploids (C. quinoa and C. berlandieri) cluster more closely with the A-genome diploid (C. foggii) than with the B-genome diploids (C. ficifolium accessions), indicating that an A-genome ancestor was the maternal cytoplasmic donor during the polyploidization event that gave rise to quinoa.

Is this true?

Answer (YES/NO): YES